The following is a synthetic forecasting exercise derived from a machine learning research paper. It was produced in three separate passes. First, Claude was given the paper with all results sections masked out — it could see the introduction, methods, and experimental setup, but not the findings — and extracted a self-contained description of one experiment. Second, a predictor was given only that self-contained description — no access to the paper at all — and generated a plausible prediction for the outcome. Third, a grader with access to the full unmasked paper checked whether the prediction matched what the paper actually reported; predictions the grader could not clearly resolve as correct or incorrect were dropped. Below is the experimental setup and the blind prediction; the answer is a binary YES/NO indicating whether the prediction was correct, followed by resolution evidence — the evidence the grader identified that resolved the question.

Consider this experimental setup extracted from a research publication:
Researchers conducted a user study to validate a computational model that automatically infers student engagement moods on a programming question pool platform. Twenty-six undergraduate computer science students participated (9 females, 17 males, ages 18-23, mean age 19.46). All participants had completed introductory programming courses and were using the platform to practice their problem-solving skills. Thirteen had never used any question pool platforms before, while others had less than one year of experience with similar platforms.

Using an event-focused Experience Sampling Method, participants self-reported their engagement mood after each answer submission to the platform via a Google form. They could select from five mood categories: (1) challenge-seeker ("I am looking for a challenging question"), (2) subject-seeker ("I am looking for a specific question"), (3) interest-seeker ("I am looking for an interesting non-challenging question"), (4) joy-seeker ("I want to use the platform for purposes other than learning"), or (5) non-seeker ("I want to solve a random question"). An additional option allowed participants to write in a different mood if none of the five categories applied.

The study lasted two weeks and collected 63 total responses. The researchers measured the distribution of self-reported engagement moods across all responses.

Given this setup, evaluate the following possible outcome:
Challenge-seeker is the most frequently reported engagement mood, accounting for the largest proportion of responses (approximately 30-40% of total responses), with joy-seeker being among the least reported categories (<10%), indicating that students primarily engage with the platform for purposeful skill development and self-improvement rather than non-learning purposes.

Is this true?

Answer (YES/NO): NO